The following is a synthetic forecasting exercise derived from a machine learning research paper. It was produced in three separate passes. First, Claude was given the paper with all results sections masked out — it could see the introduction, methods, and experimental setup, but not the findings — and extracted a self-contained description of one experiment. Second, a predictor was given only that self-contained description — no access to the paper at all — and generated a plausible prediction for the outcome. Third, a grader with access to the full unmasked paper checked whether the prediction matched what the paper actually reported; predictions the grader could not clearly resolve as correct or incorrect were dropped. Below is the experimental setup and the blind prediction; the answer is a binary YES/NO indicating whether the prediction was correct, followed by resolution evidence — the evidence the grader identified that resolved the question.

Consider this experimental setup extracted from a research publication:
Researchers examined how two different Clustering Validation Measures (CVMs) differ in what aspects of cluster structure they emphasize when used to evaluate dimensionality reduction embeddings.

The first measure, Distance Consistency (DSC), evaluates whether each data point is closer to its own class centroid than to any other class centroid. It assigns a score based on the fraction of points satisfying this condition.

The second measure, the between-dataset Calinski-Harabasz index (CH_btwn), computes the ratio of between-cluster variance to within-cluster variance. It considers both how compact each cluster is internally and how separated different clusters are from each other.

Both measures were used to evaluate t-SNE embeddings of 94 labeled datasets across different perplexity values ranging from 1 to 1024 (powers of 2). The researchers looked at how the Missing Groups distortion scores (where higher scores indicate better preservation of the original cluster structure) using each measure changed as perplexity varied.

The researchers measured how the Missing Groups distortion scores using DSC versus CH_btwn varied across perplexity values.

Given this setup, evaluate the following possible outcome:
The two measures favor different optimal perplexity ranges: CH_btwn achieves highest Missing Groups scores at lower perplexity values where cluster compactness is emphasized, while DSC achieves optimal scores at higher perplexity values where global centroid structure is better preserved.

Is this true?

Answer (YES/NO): NO